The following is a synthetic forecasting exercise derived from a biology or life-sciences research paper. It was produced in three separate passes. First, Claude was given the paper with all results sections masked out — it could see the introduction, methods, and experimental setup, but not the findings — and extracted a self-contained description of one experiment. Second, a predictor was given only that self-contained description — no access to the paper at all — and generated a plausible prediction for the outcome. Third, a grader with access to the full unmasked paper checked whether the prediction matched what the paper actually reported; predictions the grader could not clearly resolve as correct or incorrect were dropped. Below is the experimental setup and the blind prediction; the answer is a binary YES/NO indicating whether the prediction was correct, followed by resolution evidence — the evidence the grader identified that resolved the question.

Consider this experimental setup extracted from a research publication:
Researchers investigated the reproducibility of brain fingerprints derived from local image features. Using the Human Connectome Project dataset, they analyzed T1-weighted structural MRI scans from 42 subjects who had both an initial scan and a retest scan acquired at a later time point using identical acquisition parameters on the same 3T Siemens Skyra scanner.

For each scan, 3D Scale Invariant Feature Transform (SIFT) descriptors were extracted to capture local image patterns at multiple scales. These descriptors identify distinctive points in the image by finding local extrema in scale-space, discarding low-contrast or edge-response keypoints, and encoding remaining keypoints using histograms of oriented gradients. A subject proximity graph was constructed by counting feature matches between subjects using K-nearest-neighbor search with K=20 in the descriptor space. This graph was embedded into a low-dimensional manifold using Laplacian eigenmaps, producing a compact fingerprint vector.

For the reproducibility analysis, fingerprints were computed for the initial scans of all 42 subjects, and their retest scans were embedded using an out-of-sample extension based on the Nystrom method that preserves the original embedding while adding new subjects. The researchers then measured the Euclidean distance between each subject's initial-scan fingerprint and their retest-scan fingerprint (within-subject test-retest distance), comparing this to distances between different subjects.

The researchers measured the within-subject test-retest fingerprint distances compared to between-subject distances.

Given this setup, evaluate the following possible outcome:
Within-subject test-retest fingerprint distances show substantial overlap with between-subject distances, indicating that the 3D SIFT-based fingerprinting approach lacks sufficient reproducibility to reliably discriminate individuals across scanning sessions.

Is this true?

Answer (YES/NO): NO